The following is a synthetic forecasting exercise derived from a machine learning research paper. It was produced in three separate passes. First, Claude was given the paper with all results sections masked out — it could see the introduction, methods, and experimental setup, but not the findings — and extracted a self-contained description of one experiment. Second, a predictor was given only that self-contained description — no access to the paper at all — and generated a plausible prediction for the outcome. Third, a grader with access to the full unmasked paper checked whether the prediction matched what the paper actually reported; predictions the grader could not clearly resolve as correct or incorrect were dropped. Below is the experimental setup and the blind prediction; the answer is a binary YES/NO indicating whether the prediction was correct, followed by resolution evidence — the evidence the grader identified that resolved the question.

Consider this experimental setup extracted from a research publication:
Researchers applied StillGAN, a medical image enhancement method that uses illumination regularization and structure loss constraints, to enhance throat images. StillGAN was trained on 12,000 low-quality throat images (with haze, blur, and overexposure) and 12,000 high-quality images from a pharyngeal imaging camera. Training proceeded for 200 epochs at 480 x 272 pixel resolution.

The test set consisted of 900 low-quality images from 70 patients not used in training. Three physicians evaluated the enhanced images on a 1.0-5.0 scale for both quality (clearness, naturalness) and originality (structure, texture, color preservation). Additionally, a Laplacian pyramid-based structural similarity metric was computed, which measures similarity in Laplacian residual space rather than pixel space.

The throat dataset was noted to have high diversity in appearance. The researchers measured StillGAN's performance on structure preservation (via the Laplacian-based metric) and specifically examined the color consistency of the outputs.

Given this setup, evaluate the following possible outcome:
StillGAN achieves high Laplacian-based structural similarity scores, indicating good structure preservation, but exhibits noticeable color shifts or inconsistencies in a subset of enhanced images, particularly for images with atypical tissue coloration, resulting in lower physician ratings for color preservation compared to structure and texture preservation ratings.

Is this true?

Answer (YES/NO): NO